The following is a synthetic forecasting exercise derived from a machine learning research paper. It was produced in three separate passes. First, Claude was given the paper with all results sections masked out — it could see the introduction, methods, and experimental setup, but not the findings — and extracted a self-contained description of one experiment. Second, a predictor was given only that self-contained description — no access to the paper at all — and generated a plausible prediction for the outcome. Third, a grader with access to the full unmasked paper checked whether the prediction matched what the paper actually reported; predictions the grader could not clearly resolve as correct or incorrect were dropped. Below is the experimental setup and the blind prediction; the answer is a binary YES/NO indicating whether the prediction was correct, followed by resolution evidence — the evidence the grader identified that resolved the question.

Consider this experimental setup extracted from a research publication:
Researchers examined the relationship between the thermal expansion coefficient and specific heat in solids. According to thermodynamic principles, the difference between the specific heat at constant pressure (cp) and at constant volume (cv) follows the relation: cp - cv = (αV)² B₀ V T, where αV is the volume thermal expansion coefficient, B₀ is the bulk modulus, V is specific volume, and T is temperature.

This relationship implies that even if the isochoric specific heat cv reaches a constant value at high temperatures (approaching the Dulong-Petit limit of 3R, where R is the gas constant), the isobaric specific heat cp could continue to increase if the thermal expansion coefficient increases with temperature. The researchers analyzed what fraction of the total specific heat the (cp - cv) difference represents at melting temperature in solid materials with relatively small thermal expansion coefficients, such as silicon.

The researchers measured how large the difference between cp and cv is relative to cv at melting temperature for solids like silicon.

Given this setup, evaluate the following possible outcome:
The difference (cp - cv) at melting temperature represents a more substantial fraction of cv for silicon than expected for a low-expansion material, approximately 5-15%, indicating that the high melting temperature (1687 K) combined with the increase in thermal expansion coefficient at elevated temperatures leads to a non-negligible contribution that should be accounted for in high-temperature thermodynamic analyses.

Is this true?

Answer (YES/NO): NO